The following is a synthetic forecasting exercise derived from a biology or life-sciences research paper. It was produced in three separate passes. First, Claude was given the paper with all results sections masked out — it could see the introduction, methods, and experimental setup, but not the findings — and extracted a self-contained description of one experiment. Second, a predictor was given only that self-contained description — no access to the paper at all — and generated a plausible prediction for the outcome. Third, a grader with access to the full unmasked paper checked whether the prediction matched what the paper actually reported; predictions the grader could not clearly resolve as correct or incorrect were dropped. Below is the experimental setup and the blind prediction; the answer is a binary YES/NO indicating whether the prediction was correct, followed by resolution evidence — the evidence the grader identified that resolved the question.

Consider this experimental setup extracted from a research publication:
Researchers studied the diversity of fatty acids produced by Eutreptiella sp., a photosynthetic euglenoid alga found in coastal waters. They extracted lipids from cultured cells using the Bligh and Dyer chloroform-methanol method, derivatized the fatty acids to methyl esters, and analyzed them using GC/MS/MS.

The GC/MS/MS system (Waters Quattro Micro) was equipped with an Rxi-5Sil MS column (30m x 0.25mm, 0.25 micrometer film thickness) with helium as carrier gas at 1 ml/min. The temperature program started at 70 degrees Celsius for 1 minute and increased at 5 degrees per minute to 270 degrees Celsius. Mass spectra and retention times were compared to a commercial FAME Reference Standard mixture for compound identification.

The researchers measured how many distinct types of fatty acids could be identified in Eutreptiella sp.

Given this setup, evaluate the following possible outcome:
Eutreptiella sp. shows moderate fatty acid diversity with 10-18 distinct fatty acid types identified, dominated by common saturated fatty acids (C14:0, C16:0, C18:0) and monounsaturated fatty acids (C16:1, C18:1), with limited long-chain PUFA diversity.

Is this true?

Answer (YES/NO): NO